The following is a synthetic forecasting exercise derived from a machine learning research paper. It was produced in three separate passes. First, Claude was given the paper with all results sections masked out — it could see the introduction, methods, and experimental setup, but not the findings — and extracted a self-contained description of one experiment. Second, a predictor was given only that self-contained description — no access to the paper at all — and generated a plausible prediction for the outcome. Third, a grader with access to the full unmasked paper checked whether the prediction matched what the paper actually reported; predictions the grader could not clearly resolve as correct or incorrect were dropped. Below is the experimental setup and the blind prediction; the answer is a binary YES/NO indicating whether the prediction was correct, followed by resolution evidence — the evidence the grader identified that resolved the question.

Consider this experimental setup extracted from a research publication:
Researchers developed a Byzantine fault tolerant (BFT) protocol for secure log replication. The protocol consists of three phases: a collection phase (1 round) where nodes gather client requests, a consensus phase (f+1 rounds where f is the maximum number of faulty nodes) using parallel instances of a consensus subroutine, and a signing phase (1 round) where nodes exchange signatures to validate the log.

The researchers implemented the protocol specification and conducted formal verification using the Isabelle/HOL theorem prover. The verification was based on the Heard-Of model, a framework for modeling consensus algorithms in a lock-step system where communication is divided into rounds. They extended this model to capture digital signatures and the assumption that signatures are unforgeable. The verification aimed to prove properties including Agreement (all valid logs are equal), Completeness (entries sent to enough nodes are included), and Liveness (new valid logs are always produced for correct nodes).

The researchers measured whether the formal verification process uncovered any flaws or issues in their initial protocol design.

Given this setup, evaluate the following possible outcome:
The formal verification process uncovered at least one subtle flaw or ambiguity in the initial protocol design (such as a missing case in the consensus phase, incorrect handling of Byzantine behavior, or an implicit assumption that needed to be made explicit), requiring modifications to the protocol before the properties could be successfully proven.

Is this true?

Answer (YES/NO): YES